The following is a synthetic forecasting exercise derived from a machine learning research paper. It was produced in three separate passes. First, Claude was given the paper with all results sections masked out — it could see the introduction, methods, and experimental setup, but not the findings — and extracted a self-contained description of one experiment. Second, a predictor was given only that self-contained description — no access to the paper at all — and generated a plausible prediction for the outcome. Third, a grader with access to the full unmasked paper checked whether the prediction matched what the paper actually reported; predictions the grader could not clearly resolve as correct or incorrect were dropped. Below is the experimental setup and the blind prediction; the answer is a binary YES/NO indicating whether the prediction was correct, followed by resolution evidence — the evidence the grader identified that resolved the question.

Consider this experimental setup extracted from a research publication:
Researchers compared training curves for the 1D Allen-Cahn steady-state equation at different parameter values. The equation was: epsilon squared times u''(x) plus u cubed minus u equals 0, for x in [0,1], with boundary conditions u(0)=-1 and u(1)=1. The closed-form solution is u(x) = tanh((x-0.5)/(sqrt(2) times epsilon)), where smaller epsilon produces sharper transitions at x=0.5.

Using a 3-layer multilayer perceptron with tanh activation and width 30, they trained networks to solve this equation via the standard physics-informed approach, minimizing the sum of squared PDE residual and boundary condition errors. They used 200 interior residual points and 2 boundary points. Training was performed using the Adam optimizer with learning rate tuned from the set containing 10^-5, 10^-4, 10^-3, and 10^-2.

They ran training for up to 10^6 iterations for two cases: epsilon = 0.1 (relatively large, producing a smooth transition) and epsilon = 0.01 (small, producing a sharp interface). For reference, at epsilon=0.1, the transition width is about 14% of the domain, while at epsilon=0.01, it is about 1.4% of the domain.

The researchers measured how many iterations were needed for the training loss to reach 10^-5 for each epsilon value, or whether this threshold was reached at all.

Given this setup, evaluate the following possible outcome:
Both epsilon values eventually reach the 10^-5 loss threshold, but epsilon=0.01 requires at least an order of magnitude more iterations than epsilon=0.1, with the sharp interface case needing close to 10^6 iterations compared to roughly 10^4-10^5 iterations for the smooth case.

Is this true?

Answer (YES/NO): NO